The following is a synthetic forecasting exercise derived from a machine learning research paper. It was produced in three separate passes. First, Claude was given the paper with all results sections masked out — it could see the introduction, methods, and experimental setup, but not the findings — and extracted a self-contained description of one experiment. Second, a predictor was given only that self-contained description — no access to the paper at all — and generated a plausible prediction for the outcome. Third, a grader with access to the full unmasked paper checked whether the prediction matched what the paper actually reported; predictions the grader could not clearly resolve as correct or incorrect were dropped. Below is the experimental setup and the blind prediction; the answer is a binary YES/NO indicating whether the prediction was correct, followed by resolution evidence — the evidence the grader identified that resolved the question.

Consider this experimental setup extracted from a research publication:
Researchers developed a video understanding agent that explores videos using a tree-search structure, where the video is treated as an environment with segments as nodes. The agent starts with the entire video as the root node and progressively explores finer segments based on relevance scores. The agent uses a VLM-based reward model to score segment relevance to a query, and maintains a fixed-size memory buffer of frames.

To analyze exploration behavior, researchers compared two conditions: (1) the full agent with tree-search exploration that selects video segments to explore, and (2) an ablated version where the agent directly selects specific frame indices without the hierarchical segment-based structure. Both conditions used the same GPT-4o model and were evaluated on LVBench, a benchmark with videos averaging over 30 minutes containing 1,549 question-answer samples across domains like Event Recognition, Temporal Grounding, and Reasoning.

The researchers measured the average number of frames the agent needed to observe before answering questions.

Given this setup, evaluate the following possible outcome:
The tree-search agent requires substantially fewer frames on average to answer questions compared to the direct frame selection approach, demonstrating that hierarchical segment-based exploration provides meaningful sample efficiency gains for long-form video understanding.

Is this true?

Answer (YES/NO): YES